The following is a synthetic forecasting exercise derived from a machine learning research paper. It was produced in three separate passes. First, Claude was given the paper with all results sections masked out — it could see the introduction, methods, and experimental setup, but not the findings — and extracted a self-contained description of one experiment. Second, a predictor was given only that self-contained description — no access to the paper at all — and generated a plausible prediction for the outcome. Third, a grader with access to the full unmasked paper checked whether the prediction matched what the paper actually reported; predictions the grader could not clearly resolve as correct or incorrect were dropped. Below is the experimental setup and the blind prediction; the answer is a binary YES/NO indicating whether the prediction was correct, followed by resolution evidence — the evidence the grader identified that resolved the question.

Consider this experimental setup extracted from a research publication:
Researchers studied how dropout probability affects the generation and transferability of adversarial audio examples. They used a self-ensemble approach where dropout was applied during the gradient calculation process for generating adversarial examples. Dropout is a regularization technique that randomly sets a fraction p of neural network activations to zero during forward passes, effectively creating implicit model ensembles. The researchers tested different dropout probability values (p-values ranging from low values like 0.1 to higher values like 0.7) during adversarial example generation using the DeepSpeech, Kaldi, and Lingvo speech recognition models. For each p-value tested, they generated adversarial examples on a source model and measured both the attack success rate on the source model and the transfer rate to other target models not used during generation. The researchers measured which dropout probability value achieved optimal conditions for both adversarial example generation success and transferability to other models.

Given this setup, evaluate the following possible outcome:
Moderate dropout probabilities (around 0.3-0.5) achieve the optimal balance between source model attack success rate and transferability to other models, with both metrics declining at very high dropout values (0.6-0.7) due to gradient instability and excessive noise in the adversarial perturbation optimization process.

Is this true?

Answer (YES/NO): NO